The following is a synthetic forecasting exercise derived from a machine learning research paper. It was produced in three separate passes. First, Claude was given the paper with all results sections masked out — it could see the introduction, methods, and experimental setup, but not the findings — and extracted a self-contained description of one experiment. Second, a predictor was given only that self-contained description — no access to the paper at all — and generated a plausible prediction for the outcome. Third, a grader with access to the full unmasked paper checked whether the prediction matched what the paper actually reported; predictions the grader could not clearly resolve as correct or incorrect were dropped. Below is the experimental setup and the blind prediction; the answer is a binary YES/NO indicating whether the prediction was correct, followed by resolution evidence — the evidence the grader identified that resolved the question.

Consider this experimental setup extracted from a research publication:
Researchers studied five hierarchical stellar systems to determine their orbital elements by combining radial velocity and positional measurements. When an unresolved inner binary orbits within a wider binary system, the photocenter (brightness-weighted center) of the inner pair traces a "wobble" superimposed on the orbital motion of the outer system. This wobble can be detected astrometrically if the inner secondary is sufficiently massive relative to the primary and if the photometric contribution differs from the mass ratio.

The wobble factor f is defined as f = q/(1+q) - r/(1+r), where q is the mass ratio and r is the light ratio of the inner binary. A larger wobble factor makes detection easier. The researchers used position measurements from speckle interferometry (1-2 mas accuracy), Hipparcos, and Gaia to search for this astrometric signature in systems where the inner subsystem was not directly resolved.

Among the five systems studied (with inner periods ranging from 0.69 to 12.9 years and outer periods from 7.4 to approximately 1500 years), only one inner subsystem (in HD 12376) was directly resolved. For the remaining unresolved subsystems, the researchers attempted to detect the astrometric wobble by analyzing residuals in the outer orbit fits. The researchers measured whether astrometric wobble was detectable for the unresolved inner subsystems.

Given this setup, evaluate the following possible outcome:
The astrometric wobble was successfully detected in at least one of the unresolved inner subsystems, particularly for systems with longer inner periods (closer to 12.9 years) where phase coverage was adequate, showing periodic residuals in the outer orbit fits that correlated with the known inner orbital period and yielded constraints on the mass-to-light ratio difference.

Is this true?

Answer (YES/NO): NO